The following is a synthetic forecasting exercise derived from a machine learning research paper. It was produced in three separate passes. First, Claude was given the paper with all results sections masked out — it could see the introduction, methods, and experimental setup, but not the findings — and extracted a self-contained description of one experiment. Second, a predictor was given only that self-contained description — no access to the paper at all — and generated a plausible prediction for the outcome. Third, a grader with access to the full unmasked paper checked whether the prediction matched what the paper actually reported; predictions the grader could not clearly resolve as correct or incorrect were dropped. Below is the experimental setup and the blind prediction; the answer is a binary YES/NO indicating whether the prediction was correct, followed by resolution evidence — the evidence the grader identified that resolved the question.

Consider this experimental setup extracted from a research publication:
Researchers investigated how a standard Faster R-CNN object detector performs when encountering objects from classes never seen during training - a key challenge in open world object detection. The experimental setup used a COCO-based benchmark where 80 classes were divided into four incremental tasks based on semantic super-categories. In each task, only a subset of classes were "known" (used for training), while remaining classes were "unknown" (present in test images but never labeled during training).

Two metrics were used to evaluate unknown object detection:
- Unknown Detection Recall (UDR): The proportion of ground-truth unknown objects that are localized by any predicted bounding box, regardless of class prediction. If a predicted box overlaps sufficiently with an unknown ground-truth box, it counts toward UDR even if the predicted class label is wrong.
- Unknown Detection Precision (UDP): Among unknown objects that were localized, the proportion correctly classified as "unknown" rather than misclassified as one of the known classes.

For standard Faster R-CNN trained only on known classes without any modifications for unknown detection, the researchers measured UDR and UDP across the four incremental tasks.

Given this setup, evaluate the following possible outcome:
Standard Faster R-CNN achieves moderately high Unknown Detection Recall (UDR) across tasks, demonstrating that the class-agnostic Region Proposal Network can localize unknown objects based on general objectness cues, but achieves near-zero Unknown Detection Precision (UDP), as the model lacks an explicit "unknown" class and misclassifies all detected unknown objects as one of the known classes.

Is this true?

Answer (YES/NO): NO